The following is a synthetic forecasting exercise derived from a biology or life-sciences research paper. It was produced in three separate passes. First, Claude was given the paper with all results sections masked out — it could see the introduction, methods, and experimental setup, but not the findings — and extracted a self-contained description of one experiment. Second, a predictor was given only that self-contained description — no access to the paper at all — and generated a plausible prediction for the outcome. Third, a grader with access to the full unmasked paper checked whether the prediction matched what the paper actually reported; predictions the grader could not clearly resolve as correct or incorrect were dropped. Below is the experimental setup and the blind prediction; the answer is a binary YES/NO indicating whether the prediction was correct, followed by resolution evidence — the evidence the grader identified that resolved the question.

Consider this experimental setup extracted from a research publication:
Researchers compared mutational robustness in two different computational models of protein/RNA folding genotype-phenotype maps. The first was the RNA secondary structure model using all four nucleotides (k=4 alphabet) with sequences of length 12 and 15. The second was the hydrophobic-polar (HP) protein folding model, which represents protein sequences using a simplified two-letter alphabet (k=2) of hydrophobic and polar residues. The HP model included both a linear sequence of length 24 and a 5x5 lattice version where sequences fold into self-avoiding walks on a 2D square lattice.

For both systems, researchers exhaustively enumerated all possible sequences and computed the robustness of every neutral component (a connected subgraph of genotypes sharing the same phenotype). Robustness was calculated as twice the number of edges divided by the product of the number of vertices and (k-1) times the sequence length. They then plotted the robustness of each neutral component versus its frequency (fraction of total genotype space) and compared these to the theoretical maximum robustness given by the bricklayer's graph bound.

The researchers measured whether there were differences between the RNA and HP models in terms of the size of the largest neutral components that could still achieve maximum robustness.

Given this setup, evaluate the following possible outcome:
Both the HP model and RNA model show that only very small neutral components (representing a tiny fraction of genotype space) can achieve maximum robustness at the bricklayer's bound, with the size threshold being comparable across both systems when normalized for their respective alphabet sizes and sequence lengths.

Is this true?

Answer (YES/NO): NO